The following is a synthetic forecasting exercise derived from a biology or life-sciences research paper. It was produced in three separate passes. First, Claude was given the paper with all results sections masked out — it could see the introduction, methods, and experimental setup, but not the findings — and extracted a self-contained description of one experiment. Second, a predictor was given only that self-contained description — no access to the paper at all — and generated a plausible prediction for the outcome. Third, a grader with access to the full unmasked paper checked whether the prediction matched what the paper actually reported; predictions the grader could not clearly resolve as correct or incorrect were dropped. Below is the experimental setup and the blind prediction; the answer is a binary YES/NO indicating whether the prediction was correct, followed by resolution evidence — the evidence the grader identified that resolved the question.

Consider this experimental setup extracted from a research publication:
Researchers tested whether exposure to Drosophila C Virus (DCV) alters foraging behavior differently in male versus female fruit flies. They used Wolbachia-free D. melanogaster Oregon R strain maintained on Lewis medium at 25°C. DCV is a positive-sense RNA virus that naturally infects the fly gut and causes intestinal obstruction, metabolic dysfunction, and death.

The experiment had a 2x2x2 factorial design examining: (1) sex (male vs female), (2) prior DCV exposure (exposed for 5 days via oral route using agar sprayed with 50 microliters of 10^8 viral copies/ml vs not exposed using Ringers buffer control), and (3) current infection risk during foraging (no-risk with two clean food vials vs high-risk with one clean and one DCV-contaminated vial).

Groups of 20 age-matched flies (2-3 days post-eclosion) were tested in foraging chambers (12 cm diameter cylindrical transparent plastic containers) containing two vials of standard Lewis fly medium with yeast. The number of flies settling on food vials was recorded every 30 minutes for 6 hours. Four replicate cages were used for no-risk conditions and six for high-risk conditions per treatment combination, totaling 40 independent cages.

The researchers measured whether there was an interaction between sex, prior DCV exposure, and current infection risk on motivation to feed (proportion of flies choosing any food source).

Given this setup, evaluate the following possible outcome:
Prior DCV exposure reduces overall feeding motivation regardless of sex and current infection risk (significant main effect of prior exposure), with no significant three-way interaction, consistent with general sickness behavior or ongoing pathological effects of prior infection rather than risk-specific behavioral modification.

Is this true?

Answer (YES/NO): NO